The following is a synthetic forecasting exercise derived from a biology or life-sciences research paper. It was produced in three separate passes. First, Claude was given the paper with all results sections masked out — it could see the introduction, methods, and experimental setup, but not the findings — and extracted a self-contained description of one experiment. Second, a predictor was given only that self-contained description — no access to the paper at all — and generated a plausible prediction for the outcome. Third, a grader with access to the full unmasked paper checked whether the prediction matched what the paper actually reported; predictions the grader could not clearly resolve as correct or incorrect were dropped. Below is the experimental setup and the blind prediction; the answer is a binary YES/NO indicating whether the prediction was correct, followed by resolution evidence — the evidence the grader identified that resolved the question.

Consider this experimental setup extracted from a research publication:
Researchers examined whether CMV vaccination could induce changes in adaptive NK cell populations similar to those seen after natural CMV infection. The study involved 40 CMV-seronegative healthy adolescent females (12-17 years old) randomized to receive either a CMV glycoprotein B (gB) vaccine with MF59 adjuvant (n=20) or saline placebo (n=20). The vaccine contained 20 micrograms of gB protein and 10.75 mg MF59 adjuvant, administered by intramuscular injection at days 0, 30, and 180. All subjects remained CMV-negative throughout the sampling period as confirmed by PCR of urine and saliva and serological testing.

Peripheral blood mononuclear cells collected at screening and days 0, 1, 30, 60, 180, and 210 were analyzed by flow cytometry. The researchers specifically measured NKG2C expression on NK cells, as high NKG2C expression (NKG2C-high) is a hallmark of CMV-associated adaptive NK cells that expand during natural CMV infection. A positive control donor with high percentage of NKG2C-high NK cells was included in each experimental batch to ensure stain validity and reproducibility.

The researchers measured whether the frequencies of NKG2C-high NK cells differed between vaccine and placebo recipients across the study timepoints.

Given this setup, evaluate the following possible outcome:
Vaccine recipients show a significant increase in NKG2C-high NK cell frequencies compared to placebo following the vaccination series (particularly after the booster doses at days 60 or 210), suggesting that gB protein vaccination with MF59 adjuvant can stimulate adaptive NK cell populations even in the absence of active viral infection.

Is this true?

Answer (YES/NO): NO